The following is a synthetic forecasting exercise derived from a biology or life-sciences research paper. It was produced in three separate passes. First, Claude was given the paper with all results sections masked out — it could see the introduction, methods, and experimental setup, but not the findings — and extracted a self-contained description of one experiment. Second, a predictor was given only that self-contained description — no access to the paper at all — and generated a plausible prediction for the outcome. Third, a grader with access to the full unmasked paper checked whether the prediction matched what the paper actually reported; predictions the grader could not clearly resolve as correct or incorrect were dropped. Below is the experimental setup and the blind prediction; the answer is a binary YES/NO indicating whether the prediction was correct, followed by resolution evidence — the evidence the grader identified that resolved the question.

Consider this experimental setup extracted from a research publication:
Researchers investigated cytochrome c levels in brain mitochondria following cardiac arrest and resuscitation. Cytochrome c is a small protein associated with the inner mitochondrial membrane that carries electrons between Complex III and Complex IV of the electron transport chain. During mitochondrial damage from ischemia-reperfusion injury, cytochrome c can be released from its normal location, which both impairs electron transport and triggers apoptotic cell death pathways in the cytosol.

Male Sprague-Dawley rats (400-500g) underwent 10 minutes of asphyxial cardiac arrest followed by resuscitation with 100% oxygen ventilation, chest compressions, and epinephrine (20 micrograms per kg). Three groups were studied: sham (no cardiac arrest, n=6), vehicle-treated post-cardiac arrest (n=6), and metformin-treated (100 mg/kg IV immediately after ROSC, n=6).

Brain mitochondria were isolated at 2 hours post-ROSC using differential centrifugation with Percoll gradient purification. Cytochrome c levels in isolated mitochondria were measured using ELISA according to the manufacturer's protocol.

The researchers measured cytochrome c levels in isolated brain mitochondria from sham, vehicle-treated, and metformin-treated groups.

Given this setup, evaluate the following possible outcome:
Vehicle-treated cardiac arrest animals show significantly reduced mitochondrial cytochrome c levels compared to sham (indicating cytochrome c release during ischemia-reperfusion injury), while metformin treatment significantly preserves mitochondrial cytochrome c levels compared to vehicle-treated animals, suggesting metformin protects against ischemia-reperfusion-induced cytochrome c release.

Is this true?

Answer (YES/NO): YES